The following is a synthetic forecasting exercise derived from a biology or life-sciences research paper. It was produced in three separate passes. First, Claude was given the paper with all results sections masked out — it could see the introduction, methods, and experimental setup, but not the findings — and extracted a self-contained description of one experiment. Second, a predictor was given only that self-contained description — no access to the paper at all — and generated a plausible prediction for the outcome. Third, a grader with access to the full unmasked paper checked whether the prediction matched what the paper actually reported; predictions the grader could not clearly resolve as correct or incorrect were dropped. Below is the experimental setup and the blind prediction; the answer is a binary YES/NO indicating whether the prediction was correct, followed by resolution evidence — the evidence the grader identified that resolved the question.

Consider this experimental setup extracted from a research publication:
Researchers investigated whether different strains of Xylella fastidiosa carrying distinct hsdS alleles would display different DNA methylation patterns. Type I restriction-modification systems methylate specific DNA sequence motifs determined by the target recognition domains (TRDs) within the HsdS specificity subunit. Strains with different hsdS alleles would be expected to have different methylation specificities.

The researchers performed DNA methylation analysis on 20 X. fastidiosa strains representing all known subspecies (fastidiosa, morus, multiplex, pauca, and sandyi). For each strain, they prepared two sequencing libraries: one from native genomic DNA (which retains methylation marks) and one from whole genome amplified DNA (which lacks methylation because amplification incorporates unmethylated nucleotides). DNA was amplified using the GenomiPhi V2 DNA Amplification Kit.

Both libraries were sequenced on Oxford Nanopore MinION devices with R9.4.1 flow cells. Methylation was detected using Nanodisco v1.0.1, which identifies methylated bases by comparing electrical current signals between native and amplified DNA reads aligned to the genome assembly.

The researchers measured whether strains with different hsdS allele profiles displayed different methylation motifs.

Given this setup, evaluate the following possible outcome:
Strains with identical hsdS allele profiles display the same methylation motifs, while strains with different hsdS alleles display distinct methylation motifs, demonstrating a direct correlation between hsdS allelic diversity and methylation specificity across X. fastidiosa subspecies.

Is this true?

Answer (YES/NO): YES